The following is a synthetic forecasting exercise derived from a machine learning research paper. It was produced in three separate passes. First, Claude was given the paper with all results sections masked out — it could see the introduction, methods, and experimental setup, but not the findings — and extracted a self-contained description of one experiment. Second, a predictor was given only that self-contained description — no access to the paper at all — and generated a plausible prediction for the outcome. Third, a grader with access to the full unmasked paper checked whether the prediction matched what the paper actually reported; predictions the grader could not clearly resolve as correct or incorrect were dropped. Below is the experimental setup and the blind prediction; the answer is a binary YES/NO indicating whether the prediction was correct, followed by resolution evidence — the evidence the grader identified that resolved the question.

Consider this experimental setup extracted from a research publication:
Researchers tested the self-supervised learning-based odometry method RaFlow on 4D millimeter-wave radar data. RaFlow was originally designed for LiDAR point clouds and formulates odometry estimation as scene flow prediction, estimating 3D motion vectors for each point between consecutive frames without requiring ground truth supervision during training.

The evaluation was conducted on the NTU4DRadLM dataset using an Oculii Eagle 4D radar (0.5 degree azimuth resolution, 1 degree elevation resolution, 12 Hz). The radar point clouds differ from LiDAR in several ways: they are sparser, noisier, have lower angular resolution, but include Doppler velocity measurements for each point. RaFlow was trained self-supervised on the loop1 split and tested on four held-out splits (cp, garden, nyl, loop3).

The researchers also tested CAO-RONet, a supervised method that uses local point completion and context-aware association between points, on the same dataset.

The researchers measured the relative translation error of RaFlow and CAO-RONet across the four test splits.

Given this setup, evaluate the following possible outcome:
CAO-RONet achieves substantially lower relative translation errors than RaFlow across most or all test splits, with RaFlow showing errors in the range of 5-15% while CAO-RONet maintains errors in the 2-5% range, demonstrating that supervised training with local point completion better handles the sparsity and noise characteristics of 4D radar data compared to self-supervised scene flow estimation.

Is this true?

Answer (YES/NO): NO